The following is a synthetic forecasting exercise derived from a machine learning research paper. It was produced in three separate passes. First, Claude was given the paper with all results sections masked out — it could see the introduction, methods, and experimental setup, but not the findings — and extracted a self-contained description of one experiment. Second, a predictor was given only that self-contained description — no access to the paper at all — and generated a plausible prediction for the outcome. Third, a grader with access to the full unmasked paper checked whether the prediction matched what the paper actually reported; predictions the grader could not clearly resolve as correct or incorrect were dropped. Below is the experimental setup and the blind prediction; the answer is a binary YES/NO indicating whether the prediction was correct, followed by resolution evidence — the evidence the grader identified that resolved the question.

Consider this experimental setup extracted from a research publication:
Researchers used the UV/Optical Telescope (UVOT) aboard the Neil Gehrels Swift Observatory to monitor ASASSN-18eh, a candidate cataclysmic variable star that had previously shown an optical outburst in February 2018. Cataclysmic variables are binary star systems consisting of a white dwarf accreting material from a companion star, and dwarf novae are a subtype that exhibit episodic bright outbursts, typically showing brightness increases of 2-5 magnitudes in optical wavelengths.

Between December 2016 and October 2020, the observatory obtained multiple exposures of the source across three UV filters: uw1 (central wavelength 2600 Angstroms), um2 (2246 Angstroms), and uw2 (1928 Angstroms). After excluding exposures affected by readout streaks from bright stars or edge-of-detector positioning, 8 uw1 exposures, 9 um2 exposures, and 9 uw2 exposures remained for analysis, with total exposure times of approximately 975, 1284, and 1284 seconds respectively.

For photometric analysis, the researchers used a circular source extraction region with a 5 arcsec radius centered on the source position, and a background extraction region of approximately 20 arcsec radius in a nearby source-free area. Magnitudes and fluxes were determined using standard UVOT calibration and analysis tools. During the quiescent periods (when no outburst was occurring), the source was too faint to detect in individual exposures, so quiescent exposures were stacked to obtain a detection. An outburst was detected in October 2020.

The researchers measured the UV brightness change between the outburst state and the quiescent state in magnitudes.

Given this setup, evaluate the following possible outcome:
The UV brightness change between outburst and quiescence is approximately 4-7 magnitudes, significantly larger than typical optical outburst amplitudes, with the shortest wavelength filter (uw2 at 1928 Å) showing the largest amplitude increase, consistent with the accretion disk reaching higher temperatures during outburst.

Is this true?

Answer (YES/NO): YES